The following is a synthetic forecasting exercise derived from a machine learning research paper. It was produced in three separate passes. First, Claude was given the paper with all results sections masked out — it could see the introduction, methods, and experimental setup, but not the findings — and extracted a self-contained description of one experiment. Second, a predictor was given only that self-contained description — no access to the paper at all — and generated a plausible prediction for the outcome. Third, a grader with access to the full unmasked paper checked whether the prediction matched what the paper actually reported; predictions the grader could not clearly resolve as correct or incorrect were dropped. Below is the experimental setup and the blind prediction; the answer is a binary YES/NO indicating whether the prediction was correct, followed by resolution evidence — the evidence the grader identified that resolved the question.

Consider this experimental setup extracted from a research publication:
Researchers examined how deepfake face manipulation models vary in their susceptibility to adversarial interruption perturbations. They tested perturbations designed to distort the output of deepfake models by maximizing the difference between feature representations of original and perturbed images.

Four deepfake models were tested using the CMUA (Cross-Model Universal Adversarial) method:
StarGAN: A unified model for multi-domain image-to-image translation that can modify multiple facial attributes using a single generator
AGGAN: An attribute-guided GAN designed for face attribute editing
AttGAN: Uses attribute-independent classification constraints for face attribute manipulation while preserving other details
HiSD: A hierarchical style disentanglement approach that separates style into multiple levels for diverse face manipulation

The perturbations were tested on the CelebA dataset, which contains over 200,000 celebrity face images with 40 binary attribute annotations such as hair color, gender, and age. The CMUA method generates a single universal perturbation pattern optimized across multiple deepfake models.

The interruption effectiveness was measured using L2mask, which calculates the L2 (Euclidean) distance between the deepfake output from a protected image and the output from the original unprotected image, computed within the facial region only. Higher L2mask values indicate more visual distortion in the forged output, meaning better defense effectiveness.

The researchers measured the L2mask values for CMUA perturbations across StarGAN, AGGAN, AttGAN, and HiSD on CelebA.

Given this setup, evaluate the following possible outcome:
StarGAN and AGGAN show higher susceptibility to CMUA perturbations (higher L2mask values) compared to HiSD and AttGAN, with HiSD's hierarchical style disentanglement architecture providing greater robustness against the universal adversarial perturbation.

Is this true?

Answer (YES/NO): NO